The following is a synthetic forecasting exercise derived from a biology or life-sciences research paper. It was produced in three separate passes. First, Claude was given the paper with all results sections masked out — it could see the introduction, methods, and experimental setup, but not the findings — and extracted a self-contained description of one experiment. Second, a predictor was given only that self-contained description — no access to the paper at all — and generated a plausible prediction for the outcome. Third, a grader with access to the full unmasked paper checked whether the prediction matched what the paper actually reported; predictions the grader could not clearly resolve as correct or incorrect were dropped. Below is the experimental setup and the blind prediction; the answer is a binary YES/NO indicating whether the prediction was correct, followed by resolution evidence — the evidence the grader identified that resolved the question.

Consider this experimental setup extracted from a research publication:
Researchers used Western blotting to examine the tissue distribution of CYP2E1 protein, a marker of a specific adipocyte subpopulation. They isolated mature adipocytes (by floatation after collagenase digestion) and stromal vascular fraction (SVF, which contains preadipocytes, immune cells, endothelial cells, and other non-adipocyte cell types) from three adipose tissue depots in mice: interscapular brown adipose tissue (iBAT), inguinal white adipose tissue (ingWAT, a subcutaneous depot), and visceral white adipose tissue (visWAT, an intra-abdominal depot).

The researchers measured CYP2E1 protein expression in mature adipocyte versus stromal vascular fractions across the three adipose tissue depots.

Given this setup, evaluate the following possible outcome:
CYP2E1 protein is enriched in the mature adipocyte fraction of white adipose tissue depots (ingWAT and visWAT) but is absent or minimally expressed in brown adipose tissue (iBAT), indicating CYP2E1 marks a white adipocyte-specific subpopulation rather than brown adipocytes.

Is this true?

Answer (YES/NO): NO